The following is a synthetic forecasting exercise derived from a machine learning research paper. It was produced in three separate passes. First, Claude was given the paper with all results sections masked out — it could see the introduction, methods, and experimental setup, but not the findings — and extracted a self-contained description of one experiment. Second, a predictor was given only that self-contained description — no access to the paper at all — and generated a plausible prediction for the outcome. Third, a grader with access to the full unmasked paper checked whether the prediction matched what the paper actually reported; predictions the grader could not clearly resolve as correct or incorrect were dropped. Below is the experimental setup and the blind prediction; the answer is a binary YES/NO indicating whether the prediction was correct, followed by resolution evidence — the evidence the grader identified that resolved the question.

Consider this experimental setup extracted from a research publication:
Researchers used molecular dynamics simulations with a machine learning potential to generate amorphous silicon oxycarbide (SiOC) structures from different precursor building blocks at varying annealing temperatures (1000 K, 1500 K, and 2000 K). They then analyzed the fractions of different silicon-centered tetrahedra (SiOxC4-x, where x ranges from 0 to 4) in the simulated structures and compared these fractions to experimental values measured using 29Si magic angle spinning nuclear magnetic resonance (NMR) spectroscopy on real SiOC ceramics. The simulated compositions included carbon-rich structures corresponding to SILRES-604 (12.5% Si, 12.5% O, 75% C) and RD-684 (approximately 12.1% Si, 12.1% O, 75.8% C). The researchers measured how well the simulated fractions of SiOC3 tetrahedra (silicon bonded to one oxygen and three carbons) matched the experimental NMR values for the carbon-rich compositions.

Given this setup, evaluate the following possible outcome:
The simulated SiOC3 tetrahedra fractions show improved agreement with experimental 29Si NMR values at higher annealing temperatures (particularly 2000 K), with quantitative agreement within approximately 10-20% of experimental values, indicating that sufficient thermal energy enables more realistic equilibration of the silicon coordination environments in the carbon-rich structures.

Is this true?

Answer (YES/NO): NO